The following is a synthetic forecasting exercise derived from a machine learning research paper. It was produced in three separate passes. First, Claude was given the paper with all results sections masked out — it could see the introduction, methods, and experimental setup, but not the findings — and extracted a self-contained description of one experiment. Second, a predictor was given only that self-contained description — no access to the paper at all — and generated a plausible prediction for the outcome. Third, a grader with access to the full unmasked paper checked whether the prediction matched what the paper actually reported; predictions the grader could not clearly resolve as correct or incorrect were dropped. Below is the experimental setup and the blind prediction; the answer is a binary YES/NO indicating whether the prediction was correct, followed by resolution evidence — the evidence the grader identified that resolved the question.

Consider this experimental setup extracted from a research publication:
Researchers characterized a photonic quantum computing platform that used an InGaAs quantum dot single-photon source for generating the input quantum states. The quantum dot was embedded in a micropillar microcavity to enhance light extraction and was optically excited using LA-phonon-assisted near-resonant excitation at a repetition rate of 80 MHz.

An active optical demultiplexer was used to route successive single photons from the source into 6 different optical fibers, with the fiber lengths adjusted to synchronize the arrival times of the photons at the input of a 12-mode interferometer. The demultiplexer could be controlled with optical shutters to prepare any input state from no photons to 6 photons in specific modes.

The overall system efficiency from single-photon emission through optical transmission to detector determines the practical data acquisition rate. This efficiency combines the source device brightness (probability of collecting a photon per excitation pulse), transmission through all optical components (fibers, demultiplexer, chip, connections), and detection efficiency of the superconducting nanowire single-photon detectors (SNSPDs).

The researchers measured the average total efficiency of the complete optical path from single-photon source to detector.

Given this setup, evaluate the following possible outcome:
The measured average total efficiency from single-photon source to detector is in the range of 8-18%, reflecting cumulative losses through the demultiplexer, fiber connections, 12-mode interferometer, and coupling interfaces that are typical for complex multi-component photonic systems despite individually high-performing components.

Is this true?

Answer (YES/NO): YES